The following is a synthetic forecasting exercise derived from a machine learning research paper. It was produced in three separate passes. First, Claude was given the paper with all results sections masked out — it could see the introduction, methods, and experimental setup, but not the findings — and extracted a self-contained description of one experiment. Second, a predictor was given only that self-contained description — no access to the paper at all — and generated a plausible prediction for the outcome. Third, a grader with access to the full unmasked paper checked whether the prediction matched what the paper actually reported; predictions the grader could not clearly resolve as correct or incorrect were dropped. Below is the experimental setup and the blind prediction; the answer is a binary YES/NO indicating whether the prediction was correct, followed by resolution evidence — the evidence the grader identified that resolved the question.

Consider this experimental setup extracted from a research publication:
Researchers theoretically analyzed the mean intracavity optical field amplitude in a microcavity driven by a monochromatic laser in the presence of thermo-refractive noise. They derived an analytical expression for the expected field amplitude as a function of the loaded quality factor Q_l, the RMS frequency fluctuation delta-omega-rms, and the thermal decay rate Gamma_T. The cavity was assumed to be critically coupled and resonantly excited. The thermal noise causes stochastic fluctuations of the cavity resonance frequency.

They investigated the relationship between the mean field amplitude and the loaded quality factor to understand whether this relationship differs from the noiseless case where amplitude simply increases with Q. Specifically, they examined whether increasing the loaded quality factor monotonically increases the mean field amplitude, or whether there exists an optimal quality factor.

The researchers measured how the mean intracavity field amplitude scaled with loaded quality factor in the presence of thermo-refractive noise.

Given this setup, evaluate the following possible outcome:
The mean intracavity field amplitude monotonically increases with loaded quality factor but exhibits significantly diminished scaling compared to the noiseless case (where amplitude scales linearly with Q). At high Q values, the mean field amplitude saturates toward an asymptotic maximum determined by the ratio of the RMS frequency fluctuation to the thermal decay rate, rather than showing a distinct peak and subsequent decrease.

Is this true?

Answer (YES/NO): NO